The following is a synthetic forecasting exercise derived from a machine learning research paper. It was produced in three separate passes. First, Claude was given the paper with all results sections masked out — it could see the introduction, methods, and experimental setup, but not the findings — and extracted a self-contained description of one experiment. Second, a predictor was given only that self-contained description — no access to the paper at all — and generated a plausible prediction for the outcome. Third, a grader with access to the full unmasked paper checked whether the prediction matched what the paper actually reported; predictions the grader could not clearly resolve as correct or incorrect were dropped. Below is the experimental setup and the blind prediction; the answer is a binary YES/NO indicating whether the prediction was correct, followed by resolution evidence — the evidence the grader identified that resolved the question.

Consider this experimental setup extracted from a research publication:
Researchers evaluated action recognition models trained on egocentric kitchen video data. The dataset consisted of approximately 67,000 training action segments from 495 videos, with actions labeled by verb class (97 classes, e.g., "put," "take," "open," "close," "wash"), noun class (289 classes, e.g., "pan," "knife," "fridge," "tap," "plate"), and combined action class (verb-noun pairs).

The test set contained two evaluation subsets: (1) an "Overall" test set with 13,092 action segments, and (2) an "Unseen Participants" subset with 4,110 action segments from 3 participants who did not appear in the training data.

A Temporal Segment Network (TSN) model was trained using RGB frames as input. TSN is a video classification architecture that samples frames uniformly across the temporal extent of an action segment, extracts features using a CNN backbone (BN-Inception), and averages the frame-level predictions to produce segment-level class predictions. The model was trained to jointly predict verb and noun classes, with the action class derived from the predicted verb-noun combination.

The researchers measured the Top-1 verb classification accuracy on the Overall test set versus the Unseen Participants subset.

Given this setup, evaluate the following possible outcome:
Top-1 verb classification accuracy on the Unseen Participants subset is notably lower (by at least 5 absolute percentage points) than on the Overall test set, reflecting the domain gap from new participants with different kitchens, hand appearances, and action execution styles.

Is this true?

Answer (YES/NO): YES